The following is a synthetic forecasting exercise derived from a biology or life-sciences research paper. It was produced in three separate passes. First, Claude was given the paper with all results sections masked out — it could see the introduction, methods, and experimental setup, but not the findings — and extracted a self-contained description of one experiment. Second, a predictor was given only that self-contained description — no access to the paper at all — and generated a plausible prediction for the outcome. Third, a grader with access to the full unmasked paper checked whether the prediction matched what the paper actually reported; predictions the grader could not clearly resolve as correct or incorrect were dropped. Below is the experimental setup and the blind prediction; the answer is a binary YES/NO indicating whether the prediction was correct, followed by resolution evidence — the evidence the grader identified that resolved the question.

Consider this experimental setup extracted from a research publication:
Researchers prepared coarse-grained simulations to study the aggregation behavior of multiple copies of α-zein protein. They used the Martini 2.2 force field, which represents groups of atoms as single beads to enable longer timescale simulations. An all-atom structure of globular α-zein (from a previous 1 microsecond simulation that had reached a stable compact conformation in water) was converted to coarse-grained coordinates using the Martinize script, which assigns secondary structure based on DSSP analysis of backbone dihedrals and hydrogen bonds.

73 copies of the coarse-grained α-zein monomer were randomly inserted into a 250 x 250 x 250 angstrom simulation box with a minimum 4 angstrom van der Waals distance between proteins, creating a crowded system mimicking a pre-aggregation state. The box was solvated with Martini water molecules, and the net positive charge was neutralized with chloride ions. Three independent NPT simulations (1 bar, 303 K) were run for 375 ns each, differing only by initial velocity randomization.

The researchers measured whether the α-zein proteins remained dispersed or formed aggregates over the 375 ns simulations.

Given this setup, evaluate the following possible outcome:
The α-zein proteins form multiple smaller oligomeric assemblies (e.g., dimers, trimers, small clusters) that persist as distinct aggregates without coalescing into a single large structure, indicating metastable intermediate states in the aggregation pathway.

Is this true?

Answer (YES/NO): NO